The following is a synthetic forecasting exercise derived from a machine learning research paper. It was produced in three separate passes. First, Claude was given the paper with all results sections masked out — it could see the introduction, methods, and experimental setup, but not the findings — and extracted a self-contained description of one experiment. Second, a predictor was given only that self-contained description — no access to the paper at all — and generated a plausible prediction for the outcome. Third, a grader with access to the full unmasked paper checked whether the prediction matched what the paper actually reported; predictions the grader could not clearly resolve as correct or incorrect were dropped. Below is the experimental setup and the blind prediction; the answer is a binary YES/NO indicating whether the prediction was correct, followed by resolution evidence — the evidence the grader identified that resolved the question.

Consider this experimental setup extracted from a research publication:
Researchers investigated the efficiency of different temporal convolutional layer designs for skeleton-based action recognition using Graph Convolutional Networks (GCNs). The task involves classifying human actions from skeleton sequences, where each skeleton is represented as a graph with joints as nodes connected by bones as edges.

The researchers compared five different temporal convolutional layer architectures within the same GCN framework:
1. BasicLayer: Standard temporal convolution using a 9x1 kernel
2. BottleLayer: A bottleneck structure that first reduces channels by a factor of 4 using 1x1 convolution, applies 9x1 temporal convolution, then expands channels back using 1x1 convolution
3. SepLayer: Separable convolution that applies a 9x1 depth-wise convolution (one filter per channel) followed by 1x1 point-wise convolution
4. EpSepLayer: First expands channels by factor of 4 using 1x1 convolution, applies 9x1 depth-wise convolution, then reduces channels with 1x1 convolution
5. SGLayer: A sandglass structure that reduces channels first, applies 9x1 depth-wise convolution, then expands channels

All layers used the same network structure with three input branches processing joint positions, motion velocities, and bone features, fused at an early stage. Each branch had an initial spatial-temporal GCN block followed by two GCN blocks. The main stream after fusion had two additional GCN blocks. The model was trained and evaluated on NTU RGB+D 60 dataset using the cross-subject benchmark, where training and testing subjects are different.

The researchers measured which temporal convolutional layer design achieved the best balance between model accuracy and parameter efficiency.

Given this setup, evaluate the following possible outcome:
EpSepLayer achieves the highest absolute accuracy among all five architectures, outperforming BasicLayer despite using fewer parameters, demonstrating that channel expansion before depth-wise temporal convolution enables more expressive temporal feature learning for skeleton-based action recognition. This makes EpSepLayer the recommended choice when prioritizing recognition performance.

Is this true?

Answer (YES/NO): NO